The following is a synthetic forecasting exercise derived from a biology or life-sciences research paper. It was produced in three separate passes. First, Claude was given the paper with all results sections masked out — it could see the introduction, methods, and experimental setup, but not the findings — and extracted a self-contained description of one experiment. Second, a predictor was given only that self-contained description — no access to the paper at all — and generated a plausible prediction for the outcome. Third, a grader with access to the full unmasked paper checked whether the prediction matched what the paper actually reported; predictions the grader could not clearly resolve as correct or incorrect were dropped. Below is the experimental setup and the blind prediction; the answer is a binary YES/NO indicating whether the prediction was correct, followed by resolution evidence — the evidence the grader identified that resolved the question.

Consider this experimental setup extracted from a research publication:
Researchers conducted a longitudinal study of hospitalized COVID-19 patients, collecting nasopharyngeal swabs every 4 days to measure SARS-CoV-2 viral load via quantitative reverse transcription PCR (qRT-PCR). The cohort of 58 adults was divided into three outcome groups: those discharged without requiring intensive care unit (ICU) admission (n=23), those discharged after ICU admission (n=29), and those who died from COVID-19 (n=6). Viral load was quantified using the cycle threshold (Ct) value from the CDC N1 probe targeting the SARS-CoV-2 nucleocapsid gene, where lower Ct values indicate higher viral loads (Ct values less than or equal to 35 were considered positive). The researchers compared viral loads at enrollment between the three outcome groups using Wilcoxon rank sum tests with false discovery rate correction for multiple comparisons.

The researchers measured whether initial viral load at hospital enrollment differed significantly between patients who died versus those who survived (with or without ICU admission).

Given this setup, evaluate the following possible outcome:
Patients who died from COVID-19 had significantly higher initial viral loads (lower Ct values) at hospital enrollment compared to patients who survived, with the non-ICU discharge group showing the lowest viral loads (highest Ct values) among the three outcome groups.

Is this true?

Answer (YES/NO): NO